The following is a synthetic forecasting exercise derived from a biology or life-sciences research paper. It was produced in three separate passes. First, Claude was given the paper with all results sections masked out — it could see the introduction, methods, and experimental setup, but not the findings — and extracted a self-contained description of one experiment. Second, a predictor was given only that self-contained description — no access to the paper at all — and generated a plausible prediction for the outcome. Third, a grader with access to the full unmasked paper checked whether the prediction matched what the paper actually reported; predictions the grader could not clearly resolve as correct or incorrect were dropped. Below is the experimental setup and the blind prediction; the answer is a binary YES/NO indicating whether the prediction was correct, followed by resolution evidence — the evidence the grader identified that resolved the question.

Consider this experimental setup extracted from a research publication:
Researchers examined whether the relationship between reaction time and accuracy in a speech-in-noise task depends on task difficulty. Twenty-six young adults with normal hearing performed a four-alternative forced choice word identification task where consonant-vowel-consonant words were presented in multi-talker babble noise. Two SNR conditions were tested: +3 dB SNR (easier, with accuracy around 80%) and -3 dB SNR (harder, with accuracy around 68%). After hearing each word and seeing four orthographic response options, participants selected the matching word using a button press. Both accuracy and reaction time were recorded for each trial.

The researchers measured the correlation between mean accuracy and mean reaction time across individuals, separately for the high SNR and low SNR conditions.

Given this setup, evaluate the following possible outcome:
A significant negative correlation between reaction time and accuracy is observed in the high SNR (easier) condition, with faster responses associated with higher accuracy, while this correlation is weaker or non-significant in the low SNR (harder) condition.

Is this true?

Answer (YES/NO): YES